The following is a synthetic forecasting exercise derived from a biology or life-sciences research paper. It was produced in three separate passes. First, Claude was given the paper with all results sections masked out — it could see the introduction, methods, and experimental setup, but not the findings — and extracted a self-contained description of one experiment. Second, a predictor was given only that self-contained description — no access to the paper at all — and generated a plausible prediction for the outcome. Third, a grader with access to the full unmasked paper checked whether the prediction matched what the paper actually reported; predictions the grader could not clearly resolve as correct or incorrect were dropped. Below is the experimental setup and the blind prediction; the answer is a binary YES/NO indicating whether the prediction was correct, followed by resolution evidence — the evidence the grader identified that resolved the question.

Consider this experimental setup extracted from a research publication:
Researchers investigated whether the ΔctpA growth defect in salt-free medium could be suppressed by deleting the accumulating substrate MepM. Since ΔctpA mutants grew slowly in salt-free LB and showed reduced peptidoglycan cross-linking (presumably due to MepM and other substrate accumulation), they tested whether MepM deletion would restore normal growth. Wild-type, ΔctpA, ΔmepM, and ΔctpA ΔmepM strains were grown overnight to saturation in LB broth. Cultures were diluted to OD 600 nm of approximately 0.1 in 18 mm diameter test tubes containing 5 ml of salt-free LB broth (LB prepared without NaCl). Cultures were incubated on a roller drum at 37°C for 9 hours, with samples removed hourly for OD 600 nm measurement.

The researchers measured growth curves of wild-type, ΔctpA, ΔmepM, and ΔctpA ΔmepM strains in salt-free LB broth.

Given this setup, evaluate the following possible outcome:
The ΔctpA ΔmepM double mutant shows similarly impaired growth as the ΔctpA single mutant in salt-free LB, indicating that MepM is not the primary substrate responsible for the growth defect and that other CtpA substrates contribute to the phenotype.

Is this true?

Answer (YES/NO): YES